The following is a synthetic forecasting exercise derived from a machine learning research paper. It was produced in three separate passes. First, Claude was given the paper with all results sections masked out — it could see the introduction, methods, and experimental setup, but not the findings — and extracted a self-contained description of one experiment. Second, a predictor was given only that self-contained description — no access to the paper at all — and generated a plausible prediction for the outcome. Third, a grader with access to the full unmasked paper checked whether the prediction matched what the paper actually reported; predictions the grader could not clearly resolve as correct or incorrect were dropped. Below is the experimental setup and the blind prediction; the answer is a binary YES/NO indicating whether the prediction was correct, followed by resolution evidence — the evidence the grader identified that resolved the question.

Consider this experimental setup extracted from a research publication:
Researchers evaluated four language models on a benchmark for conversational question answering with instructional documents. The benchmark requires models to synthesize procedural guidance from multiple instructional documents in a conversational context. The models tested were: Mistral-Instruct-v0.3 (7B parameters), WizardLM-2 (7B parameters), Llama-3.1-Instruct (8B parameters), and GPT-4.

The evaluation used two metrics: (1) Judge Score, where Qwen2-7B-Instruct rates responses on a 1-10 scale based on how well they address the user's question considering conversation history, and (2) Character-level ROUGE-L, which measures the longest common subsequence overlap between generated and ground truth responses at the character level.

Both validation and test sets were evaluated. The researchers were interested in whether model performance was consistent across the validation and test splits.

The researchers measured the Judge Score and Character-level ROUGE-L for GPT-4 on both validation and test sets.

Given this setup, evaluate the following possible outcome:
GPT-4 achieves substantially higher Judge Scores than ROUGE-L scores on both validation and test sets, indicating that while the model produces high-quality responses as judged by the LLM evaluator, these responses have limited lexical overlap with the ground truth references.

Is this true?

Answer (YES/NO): YES